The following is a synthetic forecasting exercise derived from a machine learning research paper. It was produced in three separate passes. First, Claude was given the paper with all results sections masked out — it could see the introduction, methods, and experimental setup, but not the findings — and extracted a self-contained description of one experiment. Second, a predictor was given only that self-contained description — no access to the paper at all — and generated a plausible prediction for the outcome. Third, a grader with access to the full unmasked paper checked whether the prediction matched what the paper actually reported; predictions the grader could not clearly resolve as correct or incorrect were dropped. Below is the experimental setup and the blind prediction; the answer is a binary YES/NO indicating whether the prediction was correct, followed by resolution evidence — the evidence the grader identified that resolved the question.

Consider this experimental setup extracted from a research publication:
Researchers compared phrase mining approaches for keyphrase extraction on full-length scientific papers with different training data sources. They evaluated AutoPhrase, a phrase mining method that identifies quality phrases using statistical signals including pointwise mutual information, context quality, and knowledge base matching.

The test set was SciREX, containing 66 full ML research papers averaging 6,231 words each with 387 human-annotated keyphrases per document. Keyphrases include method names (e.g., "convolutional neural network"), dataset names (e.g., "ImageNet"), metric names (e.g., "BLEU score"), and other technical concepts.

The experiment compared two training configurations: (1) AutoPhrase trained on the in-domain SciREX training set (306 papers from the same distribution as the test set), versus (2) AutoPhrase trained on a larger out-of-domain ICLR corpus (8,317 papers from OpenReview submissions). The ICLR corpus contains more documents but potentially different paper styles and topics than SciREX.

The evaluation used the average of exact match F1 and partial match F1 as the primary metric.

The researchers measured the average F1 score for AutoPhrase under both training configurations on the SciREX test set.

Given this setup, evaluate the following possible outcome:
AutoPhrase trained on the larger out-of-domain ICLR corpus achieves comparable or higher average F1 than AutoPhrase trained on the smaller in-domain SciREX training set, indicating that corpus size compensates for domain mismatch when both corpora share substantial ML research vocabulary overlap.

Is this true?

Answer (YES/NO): YES